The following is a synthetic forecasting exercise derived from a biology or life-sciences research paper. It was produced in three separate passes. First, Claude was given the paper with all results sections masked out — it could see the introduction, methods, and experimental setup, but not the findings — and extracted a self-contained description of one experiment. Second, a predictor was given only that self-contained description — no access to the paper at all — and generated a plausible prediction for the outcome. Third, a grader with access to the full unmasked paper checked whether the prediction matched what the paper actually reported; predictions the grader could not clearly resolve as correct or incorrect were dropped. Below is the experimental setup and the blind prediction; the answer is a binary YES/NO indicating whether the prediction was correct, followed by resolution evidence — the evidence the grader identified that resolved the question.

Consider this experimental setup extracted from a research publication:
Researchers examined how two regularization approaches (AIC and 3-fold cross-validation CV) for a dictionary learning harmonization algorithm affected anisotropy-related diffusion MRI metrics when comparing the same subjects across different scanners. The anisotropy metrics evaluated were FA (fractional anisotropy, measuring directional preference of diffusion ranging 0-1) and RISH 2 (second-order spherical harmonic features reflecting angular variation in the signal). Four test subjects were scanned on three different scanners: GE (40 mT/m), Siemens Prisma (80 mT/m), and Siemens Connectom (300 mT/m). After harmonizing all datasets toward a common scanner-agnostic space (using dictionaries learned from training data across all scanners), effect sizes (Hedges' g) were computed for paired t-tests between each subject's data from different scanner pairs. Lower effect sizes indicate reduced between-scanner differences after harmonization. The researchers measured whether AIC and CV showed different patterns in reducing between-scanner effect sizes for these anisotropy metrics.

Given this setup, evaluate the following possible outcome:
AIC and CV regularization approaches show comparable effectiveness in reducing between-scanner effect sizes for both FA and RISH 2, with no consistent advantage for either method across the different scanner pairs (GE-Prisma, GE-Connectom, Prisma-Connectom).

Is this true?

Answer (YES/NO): NO